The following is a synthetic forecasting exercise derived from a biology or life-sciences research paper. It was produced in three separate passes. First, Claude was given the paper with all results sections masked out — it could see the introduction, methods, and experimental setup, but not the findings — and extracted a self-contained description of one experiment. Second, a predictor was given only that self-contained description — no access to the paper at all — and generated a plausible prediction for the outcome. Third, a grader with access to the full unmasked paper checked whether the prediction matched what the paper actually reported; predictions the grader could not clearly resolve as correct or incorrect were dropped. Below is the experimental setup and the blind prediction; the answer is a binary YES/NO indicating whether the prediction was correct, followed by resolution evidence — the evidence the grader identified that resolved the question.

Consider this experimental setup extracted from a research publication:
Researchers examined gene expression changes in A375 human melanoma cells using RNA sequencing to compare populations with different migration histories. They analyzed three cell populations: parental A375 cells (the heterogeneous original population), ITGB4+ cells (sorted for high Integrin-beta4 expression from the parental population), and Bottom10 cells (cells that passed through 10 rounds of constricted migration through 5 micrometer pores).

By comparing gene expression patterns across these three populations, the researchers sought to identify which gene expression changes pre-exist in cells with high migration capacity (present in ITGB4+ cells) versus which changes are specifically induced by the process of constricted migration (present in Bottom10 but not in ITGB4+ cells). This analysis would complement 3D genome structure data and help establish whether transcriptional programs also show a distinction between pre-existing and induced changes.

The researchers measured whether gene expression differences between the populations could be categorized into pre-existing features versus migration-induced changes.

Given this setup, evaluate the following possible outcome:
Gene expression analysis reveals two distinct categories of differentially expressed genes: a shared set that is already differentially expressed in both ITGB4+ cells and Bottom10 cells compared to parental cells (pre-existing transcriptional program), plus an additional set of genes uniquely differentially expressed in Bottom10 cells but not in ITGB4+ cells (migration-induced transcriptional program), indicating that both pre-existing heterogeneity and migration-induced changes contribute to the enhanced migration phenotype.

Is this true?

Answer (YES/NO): YES